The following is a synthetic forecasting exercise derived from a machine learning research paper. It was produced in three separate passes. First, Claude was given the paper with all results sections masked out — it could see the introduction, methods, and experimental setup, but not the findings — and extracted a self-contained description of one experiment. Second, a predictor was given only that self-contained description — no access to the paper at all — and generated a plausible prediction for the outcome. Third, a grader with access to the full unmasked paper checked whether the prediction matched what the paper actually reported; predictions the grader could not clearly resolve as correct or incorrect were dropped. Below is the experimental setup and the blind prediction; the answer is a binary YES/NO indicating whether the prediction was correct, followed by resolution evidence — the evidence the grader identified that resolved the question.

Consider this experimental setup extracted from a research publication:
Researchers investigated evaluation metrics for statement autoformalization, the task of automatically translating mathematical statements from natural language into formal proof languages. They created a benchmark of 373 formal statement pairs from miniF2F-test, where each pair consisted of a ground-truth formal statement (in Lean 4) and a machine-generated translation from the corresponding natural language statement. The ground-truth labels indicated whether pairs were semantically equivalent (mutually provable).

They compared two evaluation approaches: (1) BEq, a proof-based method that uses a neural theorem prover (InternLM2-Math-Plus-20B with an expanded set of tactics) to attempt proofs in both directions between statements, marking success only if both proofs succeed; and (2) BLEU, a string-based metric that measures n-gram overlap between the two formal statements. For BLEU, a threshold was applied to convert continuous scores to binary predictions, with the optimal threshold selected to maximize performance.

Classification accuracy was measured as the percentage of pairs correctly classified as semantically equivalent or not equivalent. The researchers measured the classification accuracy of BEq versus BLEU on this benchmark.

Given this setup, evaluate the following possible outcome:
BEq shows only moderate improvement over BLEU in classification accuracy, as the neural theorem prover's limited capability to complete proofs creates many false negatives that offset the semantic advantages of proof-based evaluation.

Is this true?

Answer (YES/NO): NO